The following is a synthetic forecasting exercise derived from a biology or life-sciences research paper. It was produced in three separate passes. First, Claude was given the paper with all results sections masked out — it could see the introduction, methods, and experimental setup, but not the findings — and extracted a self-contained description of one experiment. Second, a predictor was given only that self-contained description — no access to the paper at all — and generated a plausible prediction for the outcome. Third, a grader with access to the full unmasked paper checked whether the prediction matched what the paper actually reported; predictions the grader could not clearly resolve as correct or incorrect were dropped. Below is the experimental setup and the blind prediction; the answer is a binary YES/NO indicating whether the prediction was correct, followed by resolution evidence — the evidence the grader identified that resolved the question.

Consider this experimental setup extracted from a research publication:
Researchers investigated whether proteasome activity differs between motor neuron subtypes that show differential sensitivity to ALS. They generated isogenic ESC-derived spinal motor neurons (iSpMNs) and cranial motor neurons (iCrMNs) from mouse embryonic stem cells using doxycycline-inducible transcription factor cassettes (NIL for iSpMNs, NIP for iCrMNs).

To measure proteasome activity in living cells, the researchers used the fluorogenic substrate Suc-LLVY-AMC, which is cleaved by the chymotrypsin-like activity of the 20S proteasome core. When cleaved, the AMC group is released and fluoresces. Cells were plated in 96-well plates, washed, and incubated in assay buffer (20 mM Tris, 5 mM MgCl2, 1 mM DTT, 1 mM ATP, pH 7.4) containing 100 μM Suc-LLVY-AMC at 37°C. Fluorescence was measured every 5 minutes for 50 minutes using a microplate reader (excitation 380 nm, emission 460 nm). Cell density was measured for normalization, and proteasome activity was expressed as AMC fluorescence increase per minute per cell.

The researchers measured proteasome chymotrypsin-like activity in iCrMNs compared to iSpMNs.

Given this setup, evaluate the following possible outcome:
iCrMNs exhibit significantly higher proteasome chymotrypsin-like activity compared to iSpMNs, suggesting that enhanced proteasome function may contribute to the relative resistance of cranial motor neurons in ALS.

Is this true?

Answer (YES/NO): YES